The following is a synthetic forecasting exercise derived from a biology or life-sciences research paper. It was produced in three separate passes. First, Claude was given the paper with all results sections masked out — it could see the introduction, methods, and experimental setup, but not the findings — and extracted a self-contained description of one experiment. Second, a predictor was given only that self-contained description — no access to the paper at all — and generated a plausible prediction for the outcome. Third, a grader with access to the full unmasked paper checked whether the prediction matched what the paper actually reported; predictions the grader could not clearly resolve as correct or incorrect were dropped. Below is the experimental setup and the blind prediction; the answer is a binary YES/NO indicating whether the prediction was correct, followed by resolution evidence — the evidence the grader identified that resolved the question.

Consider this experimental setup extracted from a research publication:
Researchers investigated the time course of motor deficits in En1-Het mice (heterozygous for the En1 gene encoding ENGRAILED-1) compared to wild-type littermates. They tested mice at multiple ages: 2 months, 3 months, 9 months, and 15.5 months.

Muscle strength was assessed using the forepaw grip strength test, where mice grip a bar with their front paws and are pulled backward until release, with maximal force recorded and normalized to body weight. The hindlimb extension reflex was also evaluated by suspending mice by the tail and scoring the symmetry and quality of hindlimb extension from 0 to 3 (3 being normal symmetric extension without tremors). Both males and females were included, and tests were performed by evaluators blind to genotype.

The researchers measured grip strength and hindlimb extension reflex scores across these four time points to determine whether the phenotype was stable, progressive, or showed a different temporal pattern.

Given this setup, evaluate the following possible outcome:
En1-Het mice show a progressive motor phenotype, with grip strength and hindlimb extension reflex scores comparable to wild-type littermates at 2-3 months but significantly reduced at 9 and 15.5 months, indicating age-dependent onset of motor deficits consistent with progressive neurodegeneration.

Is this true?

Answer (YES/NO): NO